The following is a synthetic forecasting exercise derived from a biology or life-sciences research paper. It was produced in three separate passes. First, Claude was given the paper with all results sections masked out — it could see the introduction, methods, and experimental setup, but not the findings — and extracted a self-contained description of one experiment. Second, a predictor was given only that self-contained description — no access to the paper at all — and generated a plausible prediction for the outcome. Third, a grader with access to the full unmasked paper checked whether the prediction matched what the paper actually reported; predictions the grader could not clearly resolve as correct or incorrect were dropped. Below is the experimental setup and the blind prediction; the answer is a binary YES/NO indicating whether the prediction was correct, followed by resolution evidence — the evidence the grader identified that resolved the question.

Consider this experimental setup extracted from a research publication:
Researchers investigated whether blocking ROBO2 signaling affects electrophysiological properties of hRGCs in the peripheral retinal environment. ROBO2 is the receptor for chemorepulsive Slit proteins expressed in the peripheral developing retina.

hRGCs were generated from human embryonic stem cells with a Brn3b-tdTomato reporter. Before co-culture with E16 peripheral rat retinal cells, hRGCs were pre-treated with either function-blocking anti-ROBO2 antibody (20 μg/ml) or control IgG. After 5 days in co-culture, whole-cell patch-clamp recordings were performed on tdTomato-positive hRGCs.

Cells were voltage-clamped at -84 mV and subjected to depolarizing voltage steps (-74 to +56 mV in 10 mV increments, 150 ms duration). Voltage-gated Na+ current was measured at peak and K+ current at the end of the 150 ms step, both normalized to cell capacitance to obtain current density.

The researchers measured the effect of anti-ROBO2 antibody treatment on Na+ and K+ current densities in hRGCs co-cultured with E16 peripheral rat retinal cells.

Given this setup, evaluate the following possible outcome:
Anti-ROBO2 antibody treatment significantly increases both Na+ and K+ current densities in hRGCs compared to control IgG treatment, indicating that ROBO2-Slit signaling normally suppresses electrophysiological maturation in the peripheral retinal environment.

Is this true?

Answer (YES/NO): NO